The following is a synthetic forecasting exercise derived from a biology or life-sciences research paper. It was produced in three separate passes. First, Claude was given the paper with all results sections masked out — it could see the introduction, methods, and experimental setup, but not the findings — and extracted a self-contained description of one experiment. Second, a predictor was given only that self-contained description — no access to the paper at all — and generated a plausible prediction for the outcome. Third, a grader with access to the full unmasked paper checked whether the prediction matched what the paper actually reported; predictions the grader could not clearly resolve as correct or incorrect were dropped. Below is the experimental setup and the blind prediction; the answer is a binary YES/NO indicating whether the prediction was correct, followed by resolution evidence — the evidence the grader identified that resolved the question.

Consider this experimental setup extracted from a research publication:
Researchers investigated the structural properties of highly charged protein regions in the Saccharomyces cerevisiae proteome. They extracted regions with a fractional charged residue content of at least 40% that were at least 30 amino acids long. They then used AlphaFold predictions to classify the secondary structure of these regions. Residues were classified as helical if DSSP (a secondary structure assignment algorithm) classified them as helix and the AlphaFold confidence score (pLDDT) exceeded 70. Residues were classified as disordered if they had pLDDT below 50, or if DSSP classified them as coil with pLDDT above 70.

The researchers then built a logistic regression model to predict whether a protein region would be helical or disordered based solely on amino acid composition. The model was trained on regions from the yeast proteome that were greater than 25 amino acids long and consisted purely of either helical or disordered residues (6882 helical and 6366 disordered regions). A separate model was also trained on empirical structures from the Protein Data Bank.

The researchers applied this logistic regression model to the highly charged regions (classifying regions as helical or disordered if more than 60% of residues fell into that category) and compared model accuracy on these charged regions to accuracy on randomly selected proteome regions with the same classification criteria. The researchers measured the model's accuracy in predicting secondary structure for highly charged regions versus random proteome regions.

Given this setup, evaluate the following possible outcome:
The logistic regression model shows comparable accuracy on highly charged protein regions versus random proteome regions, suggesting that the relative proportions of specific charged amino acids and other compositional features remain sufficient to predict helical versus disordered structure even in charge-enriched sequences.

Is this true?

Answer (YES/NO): YES